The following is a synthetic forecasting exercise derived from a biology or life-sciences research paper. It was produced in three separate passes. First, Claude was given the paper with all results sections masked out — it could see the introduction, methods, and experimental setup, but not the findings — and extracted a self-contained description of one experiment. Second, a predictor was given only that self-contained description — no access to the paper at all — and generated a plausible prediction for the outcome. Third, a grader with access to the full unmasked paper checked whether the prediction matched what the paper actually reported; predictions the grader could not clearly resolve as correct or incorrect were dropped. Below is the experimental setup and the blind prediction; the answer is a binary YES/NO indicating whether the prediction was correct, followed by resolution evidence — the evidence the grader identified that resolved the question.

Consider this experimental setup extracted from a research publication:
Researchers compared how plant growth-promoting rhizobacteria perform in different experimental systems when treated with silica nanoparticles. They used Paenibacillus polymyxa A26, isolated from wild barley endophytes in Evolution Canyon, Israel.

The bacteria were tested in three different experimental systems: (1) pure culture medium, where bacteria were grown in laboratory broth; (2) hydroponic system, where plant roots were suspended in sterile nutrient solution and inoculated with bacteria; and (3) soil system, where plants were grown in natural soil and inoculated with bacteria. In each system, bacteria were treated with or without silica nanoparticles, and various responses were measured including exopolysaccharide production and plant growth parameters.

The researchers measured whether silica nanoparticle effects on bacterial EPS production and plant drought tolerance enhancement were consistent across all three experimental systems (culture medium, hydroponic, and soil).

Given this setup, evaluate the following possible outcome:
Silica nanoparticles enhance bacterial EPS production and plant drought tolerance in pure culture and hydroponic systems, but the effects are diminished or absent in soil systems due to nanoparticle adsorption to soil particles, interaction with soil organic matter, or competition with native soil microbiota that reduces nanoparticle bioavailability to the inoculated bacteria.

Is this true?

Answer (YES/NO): NO